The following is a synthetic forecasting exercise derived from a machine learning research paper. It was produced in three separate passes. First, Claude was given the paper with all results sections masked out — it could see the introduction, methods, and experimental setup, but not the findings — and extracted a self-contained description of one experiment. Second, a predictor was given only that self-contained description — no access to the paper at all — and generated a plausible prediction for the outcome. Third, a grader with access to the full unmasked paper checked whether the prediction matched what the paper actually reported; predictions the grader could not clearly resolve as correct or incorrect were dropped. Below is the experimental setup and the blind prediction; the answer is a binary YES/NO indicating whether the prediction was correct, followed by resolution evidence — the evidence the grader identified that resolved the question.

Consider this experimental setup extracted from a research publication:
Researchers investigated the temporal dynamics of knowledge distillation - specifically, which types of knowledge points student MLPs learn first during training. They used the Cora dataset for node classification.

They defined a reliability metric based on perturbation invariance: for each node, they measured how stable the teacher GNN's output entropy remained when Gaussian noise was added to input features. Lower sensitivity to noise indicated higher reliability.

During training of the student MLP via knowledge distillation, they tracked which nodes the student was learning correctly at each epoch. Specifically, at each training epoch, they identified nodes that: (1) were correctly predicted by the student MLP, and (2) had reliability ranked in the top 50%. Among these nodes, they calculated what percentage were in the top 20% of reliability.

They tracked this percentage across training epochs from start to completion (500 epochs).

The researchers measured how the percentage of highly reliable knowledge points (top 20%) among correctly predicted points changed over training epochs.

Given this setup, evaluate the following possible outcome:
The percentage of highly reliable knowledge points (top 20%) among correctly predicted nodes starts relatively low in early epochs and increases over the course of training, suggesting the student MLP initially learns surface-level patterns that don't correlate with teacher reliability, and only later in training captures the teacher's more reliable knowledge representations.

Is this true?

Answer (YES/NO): NO